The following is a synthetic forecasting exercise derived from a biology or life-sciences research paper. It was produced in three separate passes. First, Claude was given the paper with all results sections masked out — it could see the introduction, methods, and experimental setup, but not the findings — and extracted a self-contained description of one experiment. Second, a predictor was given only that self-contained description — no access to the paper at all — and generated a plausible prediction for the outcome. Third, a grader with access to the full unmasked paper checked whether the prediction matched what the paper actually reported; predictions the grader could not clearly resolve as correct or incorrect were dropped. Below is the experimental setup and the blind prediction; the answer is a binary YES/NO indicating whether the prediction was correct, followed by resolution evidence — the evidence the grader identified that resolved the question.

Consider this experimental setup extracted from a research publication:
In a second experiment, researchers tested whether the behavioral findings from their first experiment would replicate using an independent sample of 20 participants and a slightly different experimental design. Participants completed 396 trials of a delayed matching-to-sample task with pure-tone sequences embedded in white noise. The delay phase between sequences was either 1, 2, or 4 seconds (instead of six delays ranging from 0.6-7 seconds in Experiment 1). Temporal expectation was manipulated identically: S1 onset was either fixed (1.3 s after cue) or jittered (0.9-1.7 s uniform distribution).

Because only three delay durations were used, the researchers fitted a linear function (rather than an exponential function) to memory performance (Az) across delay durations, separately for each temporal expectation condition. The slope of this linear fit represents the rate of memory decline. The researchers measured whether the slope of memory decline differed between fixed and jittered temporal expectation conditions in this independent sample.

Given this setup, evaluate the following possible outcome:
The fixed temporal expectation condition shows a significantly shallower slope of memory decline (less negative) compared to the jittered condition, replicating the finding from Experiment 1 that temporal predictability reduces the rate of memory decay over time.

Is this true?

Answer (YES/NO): YES